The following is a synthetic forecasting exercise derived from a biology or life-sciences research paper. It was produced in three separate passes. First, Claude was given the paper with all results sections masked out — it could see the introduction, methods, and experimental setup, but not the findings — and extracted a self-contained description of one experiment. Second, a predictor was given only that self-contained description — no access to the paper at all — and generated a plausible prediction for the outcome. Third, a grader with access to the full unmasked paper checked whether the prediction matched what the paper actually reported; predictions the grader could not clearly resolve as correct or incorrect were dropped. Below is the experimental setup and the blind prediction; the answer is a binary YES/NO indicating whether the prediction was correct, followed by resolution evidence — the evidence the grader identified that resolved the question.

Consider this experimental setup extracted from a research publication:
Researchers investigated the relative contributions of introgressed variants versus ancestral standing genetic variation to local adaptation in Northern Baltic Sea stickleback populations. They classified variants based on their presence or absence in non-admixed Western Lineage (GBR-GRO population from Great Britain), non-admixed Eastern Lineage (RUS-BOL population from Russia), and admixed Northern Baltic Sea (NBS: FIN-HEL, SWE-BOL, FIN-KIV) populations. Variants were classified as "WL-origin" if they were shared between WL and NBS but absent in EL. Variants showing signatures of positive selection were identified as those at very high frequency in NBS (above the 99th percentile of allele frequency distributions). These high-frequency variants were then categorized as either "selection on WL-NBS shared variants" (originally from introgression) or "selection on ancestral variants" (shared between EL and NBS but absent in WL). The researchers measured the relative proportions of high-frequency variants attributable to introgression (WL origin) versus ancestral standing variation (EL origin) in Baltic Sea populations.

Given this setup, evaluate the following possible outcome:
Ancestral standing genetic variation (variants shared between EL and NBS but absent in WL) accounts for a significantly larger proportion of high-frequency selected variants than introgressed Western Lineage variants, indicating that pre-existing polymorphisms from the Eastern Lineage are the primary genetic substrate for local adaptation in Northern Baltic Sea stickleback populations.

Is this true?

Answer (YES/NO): YES